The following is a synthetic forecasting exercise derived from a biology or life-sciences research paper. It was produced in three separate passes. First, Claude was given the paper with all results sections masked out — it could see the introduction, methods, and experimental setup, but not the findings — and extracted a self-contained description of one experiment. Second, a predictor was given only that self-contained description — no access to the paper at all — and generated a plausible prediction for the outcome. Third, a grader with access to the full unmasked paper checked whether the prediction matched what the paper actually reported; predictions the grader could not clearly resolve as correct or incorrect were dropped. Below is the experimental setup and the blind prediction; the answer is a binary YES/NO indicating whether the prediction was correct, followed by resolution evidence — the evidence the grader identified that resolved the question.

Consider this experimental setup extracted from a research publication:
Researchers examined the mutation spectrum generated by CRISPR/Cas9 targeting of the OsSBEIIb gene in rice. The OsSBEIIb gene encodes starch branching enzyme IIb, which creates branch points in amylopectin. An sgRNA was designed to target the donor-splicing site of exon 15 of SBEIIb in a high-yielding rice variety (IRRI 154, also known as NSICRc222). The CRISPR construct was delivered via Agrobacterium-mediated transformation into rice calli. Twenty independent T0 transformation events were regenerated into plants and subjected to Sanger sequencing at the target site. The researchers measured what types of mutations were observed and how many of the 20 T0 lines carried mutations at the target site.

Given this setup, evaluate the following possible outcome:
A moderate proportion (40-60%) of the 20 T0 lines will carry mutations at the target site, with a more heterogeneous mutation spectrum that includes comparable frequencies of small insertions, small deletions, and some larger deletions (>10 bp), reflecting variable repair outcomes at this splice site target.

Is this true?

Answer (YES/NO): NO